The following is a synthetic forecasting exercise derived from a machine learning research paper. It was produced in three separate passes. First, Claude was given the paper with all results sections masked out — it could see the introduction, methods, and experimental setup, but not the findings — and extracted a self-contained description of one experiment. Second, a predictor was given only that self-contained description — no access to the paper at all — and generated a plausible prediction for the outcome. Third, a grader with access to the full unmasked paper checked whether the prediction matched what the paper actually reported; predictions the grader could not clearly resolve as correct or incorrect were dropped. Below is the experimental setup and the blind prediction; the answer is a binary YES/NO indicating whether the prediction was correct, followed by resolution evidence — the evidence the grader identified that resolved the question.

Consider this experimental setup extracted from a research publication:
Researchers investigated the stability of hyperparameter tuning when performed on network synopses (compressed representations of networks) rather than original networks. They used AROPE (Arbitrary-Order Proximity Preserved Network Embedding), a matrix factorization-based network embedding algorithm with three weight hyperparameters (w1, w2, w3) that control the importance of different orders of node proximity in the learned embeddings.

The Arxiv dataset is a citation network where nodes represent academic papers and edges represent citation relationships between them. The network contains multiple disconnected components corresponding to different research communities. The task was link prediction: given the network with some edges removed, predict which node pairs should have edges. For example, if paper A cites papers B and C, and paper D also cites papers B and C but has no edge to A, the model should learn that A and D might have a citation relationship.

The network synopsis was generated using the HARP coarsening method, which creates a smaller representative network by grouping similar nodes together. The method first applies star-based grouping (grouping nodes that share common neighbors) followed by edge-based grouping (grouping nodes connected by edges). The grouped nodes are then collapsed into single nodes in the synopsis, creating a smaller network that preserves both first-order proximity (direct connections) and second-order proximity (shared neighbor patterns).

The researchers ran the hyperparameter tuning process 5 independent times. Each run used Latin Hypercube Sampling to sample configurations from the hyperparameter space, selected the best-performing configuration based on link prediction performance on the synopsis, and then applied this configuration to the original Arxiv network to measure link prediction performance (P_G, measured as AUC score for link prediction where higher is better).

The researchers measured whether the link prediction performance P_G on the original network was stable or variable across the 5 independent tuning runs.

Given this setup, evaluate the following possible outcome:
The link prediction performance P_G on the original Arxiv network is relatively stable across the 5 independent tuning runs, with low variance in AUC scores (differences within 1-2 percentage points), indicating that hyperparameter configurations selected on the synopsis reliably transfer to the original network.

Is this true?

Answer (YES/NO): YES